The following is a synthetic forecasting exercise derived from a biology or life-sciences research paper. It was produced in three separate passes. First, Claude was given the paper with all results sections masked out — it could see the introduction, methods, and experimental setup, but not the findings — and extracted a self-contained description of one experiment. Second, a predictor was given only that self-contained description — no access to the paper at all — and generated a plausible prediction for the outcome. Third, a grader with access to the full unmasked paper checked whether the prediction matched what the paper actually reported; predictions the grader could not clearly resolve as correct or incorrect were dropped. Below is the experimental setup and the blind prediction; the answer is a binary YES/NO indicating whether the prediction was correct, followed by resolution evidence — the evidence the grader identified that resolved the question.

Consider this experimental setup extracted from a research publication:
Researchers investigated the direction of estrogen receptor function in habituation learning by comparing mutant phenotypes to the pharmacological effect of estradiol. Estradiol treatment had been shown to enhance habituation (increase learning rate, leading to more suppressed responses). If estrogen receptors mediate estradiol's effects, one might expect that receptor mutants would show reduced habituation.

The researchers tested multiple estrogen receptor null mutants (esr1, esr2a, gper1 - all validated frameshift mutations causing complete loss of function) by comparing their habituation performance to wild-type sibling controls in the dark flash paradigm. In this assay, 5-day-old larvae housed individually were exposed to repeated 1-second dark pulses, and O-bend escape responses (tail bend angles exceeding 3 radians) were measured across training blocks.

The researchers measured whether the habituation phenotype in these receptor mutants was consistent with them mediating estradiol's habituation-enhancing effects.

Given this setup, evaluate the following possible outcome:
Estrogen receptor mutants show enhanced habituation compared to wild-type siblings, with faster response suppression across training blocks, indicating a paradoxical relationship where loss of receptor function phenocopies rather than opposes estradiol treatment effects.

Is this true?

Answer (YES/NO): YES